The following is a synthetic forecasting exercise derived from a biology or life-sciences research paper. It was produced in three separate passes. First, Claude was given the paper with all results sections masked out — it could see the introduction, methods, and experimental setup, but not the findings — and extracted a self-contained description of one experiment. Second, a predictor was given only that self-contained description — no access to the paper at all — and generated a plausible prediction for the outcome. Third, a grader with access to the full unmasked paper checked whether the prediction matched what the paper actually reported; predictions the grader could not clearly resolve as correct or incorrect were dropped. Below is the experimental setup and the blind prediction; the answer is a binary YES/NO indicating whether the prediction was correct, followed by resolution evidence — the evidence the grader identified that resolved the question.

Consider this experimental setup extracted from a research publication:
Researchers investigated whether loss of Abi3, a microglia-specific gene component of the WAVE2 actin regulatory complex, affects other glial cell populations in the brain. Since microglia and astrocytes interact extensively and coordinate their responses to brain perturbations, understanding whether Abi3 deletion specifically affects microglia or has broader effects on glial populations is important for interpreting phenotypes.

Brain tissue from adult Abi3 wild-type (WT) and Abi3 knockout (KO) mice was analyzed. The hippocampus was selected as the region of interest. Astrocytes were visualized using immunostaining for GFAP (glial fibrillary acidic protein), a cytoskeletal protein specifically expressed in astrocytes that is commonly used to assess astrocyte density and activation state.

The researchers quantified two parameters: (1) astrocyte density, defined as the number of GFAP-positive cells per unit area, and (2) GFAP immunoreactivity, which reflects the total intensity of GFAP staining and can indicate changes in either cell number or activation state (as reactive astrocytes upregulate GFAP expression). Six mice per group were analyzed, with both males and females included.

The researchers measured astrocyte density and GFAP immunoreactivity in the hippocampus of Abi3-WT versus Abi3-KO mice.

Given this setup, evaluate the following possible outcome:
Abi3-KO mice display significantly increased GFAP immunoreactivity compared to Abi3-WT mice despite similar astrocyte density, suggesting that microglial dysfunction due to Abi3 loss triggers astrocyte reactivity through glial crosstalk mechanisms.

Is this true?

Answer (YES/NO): NO